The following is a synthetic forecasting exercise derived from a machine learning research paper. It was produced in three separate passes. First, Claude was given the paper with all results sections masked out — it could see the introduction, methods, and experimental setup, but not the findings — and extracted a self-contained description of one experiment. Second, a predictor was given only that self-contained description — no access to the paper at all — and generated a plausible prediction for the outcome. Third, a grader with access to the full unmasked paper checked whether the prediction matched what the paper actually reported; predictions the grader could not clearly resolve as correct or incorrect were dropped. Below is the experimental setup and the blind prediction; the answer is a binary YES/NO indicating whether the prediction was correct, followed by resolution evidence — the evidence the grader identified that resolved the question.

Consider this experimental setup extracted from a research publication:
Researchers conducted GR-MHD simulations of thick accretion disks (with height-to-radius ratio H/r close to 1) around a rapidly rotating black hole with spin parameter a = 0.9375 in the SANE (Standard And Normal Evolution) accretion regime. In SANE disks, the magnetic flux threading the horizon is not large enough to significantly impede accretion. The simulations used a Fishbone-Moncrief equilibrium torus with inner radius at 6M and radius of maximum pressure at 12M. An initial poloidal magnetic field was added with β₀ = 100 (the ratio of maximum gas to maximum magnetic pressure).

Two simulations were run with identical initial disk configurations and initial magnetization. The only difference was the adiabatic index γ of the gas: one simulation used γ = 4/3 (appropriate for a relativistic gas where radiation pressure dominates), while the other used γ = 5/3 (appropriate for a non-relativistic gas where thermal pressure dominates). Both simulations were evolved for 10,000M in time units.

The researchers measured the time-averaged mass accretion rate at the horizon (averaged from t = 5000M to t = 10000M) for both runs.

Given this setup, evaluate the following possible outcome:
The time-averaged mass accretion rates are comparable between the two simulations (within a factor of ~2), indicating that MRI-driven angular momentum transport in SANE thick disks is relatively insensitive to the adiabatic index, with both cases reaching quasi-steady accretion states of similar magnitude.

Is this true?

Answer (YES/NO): NO